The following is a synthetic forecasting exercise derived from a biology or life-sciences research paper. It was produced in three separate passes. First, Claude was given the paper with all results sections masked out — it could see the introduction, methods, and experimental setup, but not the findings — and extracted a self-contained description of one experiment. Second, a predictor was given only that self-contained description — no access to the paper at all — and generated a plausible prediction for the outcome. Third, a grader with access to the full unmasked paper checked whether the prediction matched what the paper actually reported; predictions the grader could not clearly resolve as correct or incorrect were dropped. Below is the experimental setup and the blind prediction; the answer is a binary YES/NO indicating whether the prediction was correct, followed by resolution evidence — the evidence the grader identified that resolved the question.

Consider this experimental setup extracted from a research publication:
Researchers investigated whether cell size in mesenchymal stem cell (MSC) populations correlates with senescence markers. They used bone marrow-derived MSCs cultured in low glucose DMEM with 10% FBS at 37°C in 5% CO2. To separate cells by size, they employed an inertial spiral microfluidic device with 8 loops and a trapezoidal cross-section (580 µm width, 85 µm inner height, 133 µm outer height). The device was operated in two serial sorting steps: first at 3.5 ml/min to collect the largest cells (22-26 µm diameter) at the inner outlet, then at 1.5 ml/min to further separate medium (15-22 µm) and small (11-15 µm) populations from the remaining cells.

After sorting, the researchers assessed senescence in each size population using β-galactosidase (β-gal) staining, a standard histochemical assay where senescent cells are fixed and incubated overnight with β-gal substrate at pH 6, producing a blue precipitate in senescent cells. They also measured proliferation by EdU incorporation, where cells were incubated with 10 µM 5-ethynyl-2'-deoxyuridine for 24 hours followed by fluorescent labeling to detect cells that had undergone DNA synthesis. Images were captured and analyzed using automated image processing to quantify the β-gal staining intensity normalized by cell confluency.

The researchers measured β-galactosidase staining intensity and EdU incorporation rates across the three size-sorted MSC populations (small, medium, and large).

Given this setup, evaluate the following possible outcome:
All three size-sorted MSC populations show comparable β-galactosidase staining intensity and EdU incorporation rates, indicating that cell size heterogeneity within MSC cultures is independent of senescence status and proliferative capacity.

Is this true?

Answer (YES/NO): NO